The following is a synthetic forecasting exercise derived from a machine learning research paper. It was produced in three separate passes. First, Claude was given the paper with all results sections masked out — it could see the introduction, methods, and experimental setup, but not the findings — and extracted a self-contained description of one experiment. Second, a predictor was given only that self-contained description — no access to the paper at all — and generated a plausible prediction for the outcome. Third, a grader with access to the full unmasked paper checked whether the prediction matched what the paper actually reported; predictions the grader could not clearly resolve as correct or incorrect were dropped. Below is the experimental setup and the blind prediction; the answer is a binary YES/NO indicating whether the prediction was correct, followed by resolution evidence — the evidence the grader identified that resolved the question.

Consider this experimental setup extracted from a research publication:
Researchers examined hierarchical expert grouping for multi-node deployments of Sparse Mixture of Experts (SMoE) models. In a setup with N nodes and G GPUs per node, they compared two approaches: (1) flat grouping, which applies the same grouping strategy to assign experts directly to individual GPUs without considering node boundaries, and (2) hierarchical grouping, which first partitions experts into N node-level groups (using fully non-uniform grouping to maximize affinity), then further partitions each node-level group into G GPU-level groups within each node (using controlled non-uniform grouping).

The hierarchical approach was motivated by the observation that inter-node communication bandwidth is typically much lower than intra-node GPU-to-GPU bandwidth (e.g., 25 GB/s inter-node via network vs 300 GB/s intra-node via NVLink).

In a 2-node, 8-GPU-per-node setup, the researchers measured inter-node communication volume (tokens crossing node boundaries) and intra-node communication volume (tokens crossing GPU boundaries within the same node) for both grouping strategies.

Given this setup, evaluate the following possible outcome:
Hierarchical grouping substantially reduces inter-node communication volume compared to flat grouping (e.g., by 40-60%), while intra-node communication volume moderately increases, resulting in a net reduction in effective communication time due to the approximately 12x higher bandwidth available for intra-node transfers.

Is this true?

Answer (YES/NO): NO